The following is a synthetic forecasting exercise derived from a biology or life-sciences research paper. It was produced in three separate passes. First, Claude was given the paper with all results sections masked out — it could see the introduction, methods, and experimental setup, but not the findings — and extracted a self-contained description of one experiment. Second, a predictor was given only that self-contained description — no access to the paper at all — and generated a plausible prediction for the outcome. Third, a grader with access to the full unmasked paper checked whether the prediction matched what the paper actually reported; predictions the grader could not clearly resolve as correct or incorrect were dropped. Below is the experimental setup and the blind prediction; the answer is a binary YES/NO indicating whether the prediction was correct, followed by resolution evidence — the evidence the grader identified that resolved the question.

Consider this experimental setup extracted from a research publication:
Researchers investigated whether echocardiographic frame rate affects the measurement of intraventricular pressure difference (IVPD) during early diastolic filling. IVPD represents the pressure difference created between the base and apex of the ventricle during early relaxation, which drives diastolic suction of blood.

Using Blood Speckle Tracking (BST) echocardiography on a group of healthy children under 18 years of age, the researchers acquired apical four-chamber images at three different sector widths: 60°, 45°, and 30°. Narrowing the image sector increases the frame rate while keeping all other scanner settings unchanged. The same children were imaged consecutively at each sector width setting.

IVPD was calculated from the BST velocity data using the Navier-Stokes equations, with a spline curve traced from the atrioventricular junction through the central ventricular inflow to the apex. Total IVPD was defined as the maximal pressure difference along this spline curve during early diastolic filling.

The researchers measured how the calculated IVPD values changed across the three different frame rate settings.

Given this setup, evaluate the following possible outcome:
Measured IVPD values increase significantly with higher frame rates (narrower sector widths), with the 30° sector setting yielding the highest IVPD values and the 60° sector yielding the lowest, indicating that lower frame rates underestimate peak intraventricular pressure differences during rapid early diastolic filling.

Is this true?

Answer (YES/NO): YES